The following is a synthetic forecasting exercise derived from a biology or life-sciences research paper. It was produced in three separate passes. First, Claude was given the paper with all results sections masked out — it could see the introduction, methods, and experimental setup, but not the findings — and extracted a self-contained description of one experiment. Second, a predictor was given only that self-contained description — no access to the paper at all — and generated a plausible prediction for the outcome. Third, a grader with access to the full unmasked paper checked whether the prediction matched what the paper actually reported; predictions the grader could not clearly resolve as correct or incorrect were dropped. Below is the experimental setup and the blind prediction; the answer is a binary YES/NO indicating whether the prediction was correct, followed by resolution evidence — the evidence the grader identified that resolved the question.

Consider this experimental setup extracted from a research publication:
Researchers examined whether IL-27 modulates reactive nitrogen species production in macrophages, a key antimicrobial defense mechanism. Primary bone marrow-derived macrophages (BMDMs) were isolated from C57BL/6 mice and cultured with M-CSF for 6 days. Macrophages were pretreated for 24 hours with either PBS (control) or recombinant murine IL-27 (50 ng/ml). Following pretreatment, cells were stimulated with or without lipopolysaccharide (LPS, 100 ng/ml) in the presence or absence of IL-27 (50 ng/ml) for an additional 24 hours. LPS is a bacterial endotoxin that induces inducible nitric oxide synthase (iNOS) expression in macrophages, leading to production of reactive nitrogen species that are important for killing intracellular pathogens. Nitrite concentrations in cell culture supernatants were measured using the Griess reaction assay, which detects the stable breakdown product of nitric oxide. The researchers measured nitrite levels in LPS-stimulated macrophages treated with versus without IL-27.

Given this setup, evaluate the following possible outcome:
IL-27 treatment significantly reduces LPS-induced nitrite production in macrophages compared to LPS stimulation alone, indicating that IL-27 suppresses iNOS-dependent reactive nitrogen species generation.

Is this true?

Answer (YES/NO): NO